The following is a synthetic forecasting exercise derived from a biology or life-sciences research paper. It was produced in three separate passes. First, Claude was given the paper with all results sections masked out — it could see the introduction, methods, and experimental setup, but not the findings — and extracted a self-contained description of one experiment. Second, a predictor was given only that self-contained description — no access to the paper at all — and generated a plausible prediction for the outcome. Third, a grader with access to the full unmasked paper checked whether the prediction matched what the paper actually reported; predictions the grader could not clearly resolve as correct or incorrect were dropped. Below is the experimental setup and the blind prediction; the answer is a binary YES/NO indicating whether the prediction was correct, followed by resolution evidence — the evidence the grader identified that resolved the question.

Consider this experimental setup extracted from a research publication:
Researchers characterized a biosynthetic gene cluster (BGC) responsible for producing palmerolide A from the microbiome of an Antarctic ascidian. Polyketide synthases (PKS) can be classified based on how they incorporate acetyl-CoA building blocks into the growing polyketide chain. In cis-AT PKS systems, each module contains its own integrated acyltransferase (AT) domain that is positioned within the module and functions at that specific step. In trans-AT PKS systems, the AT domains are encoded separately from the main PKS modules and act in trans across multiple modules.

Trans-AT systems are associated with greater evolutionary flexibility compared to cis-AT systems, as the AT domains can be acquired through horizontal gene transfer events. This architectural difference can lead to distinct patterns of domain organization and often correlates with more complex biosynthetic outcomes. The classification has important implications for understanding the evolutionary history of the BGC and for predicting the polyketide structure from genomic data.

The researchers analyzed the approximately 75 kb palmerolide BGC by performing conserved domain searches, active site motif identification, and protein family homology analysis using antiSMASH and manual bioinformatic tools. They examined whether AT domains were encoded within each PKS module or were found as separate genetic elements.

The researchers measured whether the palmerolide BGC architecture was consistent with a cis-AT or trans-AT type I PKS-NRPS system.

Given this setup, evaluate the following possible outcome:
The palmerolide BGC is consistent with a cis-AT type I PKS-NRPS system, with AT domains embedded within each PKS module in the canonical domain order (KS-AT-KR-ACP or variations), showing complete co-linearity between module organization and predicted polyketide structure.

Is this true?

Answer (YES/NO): NO